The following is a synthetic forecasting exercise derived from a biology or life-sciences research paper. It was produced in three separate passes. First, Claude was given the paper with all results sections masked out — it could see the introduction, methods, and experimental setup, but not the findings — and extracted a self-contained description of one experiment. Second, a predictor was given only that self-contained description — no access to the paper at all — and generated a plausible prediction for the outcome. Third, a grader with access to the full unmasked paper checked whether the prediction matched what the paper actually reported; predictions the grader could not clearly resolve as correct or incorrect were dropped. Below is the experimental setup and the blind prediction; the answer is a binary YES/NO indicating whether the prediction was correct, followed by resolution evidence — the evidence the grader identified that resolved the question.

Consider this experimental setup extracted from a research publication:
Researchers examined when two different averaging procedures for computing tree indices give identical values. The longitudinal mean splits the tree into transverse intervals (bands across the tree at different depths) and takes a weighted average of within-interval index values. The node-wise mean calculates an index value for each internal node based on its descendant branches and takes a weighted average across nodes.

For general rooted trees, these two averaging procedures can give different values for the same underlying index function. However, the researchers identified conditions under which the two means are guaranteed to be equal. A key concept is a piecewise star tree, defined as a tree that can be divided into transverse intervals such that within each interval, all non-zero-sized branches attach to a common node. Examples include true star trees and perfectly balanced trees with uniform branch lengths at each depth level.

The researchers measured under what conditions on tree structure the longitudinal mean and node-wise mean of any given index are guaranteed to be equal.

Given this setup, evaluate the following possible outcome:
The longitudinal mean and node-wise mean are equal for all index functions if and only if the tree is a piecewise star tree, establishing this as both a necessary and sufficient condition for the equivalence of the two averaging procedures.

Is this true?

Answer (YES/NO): YES